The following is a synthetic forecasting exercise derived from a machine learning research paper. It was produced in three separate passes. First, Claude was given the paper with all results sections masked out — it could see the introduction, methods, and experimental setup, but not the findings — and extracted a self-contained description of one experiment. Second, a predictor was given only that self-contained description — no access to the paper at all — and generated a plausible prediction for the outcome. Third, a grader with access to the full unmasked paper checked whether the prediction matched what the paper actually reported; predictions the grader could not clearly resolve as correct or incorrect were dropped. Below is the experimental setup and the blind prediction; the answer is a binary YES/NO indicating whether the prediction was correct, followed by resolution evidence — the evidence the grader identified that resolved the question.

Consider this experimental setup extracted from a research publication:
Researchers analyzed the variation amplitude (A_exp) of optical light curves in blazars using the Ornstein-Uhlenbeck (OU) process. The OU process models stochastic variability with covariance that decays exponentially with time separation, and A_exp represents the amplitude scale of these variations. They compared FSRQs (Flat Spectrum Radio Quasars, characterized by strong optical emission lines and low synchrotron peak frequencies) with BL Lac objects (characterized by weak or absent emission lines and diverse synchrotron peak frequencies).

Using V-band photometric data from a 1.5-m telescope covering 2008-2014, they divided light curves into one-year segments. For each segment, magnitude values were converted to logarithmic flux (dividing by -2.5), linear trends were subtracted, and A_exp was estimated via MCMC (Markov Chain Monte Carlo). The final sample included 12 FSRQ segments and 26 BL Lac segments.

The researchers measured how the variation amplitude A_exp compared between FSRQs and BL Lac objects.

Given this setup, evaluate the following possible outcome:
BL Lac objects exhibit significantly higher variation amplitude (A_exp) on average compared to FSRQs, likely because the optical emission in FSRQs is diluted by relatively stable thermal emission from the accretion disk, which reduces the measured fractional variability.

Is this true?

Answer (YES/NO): NO